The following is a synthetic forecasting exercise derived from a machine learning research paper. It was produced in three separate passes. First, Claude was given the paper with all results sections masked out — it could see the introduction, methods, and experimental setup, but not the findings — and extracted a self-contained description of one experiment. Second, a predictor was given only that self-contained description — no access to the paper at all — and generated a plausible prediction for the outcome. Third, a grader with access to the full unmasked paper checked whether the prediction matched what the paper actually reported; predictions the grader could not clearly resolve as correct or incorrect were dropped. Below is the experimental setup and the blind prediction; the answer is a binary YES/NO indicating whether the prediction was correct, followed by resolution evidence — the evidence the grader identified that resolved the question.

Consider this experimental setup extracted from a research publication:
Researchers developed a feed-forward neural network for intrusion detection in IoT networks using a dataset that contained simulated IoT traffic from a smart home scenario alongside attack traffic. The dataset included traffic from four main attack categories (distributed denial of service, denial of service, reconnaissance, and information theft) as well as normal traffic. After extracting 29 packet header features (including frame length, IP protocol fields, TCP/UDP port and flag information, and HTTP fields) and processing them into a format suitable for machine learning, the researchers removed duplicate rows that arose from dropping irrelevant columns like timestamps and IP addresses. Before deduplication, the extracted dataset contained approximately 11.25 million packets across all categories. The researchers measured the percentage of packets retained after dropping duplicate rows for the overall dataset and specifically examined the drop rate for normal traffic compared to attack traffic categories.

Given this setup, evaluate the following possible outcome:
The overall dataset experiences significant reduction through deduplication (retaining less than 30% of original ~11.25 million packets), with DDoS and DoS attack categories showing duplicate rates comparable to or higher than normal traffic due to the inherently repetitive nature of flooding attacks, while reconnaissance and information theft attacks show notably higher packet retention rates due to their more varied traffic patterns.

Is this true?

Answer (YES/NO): NO